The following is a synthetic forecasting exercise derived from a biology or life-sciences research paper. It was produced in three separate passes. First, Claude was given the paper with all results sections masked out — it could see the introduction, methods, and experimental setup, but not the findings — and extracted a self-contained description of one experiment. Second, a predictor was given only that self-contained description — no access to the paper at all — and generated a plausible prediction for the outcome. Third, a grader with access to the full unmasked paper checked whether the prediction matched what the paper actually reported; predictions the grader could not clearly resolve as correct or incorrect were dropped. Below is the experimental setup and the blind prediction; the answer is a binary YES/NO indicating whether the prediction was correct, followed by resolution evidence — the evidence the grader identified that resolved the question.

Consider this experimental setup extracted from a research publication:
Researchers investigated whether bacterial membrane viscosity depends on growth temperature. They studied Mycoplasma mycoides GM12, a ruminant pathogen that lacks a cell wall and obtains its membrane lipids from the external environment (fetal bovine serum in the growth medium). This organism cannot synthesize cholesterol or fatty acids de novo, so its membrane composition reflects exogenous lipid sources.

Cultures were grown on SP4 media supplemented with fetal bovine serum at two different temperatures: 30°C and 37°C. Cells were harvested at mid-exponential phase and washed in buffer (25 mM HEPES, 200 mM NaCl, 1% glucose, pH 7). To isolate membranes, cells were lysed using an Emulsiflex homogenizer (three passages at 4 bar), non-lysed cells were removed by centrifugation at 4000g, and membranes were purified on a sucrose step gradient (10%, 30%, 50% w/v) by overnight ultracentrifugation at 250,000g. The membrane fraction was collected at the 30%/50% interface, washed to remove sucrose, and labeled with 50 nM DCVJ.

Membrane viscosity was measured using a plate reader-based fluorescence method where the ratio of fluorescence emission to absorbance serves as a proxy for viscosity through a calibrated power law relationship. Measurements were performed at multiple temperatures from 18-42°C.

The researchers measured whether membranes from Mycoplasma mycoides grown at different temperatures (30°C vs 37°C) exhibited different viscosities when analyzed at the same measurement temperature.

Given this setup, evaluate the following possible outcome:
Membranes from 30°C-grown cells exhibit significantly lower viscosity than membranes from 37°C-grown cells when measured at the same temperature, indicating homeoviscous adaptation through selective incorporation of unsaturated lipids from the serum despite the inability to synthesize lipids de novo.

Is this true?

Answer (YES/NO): NO